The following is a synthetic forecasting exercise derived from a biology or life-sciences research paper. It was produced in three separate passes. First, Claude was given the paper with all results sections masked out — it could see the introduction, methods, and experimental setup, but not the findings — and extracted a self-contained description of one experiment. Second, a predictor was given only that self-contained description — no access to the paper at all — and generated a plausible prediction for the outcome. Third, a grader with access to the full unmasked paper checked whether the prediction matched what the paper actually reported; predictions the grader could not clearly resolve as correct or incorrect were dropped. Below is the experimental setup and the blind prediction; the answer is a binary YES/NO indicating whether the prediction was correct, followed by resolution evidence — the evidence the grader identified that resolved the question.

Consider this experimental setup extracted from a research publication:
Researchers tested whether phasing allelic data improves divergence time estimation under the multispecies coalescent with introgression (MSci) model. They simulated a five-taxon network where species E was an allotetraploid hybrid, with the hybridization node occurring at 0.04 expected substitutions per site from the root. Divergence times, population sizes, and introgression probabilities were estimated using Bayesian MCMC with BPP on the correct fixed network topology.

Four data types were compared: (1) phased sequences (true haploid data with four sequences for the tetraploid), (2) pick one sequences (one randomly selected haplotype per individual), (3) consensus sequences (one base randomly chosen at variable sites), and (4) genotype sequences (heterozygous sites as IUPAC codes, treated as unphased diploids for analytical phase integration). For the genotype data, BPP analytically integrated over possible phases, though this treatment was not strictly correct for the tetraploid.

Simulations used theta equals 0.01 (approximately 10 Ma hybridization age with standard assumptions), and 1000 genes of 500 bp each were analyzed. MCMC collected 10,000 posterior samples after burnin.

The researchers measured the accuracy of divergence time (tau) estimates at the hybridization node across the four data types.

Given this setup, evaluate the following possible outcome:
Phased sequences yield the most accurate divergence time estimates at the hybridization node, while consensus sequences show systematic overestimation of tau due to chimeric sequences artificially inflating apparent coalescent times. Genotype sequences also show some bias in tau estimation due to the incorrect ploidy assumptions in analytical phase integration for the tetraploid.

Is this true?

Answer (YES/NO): NO